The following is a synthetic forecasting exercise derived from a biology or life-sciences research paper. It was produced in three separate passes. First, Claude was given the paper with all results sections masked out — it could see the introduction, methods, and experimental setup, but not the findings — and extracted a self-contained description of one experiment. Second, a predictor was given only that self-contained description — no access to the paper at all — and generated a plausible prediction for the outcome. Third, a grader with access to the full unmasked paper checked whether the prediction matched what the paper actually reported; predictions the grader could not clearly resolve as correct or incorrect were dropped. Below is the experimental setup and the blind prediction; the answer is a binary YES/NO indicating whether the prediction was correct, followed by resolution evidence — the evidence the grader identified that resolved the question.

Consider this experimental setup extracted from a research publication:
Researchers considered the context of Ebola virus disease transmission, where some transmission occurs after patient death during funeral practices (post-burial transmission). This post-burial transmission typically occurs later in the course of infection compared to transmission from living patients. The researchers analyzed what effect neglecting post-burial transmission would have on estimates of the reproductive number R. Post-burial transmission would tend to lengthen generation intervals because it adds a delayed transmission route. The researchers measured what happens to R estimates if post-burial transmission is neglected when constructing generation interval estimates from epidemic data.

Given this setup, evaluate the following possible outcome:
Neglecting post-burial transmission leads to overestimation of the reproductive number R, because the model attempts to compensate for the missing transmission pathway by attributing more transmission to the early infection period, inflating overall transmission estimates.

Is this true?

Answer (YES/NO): NO